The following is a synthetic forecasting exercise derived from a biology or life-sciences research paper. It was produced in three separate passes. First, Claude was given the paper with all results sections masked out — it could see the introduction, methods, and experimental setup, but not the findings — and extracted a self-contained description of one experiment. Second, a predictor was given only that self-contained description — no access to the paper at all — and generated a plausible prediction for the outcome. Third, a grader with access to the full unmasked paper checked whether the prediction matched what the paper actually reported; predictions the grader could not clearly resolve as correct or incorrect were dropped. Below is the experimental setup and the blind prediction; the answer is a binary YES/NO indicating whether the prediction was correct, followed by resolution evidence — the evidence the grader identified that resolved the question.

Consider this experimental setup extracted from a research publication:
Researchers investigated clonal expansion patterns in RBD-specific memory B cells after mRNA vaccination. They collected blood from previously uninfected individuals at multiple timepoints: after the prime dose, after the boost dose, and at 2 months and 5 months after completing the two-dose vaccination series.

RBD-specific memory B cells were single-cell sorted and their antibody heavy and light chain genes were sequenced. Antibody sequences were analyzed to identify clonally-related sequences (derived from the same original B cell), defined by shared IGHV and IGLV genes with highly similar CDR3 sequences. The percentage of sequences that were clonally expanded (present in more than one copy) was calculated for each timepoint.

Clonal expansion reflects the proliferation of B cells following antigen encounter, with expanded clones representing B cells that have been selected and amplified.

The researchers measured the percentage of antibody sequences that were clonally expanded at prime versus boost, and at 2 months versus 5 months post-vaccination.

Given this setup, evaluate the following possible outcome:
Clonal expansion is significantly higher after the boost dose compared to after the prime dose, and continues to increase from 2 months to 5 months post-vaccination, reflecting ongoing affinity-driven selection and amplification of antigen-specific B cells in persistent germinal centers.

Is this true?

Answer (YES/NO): NO